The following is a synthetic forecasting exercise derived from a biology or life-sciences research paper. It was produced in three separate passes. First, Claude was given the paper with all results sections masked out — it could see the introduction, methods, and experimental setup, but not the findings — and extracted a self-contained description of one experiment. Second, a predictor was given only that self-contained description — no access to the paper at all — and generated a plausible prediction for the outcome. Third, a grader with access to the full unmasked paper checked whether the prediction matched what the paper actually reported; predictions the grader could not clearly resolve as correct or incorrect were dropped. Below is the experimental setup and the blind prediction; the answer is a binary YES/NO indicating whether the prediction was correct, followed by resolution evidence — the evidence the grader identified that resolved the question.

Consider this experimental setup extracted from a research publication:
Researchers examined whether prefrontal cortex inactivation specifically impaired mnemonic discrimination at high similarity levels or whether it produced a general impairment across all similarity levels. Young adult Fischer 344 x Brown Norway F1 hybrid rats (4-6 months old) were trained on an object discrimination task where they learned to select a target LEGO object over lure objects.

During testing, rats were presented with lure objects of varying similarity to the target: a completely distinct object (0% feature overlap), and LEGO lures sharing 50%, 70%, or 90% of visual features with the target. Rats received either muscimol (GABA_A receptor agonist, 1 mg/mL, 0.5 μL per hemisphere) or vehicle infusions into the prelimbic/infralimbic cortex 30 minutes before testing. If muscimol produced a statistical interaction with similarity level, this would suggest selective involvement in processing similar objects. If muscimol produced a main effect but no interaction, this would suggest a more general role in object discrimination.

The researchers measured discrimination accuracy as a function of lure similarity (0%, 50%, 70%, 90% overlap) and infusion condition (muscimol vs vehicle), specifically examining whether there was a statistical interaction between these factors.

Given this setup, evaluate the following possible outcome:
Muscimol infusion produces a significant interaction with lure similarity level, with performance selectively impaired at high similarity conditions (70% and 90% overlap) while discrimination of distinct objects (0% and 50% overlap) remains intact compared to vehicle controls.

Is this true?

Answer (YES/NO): NO